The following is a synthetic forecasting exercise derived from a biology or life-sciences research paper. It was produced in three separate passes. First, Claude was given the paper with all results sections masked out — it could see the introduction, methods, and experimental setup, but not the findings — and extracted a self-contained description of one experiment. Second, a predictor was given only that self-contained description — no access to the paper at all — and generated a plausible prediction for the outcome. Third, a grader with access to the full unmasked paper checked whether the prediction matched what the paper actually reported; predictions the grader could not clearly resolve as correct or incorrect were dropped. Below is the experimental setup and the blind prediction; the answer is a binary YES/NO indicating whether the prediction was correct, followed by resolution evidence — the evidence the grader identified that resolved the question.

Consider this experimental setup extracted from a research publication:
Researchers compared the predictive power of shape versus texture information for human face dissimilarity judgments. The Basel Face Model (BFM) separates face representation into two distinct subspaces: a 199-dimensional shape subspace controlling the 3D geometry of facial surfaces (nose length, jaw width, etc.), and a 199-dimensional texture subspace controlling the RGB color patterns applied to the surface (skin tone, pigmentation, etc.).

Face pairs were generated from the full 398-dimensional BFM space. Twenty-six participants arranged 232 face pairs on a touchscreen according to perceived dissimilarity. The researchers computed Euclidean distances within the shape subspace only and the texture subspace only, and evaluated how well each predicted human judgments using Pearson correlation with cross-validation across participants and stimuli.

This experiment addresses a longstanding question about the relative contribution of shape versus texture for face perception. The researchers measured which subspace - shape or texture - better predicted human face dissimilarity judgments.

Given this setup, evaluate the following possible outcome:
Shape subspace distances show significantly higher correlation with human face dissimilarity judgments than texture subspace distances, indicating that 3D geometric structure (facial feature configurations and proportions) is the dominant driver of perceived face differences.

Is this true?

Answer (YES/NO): NO